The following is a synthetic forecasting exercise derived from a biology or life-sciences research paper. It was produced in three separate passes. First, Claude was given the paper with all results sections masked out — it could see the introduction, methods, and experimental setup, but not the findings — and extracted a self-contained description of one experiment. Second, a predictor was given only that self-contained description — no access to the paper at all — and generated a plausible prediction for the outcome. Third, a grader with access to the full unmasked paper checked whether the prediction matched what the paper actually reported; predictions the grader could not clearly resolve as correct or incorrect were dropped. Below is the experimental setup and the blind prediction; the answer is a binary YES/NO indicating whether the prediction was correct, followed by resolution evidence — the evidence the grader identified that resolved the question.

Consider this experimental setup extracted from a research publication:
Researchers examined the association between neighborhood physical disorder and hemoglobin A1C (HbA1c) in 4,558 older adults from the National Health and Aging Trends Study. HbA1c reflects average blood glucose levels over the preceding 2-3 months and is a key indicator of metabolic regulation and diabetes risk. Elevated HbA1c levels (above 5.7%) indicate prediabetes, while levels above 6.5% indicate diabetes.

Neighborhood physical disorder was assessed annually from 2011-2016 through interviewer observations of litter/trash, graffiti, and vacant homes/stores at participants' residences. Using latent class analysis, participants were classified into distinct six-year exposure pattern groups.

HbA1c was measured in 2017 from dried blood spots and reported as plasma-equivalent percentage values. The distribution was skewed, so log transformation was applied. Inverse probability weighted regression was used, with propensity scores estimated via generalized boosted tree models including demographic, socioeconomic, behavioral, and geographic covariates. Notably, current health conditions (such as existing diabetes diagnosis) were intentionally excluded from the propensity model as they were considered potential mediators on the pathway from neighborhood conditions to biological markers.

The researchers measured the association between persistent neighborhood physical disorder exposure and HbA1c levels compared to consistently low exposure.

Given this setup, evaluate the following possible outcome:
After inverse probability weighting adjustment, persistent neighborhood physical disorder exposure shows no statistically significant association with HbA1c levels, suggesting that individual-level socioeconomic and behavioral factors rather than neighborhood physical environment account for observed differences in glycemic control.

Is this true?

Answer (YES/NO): NO